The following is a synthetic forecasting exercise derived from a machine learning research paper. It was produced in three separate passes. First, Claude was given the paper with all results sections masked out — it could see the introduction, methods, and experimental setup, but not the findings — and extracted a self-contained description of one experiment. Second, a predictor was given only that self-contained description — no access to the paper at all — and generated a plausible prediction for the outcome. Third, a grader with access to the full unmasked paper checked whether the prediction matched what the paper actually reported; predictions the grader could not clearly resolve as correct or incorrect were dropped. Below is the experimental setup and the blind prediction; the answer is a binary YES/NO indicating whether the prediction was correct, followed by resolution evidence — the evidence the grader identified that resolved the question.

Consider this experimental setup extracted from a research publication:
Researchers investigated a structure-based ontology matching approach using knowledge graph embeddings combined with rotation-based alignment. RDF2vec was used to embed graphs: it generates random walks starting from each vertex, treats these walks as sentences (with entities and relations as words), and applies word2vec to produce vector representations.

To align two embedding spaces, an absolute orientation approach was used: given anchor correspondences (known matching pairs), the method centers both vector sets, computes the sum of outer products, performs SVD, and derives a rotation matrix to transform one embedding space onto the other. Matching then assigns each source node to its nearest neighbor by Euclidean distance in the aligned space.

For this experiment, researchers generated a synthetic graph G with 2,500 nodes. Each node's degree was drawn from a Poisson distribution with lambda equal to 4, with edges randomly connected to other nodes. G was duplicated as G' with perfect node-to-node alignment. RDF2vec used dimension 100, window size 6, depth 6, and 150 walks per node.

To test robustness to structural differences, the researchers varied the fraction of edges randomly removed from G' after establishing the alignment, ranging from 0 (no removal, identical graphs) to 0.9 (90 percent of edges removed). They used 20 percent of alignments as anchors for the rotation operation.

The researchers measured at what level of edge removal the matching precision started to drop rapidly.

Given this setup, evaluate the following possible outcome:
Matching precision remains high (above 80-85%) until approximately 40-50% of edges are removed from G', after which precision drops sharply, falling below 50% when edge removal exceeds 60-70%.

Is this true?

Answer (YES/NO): NO